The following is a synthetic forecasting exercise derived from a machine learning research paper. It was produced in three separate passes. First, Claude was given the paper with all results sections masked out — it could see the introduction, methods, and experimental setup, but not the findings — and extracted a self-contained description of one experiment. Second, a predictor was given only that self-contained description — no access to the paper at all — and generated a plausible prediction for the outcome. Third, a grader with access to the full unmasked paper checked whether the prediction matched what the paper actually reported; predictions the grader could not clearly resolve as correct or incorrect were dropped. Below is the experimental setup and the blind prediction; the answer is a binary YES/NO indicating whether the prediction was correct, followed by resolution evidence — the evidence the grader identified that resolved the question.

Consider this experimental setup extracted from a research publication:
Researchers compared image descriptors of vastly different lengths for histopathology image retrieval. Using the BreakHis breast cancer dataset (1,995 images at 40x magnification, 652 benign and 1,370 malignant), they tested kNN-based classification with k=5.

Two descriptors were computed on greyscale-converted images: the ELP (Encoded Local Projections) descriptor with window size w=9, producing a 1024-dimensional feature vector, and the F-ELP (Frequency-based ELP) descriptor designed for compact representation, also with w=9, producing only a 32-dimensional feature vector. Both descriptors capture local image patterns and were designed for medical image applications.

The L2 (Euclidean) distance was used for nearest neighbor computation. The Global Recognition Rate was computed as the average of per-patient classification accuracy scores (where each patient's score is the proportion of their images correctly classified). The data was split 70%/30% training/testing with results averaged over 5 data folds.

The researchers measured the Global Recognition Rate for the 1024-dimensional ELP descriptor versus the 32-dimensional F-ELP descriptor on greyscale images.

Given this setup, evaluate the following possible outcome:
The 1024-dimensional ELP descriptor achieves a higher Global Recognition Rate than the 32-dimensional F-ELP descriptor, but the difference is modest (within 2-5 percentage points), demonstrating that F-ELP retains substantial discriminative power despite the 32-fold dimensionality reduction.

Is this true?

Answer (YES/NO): NO